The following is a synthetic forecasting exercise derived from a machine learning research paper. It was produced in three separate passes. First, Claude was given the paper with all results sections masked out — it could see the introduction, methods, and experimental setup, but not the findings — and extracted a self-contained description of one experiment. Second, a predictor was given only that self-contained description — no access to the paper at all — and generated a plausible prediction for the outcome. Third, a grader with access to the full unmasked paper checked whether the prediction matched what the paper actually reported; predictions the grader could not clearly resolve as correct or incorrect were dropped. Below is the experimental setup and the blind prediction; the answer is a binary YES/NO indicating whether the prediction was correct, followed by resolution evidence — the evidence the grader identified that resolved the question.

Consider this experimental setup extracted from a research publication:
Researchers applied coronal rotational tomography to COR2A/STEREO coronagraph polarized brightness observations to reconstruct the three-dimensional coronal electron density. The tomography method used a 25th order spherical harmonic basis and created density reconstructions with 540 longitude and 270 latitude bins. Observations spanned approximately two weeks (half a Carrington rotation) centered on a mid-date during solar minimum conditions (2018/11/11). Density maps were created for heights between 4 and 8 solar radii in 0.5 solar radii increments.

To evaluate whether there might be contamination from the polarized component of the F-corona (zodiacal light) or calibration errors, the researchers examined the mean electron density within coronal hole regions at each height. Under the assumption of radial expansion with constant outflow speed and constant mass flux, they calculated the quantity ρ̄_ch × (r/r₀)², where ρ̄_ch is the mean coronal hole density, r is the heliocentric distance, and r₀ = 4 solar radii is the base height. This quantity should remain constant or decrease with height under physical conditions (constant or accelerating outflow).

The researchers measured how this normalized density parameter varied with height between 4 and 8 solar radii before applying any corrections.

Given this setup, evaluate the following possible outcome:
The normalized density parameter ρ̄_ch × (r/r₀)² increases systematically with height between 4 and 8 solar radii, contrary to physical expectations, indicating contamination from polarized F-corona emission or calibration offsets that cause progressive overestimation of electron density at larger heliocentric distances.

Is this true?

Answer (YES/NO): YES